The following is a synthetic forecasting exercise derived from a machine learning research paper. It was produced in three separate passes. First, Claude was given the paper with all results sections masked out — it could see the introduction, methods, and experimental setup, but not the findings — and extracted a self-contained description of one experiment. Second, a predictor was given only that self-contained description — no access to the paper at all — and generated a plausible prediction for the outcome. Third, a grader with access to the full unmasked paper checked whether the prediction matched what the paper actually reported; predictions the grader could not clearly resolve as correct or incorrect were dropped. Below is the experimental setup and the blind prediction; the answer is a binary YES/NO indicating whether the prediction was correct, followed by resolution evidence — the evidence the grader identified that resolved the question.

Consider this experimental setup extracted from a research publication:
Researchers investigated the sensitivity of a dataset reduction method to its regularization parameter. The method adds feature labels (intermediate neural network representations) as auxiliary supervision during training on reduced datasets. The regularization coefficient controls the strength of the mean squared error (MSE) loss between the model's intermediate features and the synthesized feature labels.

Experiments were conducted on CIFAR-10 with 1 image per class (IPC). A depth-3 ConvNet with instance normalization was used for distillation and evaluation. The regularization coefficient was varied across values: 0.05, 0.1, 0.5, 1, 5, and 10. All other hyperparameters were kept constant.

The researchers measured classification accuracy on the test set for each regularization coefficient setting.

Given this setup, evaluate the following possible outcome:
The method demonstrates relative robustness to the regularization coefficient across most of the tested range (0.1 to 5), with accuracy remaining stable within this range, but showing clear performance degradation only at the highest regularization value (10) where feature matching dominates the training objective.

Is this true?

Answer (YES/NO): NO